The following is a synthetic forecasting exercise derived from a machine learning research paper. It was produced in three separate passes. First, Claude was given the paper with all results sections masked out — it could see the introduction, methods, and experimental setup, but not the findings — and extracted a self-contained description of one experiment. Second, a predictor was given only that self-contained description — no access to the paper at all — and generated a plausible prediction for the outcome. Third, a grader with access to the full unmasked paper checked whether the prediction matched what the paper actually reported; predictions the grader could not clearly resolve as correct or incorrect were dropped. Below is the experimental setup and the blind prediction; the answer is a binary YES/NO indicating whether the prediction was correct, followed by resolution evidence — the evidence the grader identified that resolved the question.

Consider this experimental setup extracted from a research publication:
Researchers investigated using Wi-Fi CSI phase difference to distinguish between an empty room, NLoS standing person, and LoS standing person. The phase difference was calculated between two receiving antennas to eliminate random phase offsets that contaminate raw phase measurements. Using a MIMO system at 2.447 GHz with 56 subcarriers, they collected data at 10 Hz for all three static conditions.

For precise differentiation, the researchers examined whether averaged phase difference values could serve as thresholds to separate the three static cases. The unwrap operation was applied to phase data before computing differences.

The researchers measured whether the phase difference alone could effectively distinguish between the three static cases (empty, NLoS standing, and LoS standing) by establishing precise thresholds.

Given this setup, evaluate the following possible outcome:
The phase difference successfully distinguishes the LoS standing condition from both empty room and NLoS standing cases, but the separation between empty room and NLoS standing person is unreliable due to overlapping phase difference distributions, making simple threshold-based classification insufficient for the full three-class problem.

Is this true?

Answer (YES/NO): NO